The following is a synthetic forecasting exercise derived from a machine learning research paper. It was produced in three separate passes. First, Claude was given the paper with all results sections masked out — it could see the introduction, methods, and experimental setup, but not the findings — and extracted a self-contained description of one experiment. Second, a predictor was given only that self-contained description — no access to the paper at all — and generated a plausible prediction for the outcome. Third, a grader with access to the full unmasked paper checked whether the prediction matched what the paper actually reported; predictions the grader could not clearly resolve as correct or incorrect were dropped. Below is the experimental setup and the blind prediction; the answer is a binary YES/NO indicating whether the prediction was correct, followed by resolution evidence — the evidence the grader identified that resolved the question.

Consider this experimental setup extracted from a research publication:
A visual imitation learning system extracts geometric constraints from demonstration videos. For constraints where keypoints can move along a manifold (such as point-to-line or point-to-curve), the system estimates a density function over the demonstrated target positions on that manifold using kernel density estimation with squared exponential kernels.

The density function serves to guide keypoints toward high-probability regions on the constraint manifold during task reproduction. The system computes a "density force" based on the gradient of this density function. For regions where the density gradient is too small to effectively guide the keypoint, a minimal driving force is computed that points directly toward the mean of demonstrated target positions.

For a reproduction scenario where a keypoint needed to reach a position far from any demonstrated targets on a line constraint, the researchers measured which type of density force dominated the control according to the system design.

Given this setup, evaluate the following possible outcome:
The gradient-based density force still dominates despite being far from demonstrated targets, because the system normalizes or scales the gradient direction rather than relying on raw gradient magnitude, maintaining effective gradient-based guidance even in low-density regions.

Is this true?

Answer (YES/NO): NO